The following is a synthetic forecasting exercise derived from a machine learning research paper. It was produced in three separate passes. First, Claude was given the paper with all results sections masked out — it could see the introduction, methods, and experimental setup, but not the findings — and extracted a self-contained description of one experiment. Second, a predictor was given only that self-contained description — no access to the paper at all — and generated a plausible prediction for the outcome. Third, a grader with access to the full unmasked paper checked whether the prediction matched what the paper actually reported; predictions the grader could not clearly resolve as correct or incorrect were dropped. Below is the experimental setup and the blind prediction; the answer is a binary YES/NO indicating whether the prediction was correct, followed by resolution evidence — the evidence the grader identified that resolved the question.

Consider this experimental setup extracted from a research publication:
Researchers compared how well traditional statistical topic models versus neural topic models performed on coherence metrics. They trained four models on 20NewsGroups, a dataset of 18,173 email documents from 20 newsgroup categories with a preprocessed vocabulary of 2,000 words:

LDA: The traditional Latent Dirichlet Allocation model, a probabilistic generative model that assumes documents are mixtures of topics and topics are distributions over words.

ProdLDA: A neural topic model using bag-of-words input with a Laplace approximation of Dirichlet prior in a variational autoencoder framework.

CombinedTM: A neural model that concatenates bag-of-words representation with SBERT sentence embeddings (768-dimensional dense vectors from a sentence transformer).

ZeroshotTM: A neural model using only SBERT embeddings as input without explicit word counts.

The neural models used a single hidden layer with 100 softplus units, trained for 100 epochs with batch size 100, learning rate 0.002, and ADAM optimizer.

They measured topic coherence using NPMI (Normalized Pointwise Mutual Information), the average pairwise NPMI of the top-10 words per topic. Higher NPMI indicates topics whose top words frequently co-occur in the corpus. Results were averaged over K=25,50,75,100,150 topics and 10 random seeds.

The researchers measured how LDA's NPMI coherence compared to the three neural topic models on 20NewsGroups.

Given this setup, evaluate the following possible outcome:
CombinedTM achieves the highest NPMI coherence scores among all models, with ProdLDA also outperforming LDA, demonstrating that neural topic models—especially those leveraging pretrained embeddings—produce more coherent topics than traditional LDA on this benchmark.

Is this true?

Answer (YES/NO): NO